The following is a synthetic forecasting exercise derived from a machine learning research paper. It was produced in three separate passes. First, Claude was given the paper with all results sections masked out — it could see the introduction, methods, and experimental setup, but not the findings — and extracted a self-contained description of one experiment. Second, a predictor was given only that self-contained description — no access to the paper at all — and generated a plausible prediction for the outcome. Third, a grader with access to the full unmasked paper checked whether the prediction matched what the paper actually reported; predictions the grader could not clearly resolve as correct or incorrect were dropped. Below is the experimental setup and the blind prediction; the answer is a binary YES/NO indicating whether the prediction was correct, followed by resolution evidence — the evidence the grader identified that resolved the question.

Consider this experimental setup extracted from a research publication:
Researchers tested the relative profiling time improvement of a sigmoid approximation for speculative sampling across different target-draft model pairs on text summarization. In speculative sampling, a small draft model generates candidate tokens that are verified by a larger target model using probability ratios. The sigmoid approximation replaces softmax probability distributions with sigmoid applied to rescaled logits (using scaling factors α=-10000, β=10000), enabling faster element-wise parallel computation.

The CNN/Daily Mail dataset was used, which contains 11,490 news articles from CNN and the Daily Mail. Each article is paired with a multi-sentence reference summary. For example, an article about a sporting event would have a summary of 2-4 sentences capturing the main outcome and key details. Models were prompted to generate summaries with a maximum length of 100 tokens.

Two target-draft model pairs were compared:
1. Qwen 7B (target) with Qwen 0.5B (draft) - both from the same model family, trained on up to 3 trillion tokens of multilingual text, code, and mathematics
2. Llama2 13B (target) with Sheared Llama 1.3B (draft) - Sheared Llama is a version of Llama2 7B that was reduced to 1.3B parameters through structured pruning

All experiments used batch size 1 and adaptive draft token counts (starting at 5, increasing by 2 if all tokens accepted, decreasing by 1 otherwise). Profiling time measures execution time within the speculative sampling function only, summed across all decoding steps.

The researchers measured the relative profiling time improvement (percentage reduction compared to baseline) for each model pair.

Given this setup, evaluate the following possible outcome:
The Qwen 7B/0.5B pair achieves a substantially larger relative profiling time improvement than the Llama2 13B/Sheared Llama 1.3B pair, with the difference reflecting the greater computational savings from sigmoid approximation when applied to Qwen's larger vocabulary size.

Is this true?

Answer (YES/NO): NO